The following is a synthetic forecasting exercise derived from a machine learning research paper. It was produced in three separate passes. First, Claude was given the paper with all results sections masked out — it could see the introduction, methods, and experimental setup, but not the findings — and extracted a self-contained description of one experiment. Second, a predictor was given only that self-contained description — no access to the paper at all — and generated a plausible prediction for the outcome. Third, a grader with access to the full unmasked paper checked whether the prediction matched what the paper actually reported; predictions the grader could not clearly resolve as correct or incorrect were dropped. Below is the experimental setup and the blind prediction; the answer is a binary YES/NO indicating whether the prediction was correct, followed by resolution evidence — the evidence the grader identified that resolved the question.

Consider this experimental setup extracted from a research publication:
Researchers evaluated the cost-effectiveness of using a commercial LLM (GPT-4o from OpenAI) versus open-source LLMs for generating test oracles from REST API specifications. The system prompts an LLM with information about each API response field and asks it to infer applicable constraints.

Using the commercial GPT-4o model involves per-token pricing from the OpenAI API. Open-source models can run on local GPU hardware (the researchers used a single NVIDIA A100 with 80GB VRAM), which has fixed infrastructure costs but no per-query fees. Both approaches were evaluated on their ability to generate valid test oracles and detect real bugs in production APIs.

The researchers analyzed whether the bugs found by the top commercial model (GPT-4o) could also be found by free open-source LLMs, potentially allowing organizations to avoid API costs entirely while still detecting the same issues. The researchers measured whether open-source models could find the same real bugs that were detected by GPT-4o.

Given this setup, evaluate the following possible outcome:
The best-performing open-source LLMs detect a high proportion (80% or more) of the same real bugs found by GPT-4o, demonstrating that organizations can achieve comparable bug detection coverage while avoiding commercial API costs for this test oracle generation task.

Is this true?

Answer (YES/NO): YES